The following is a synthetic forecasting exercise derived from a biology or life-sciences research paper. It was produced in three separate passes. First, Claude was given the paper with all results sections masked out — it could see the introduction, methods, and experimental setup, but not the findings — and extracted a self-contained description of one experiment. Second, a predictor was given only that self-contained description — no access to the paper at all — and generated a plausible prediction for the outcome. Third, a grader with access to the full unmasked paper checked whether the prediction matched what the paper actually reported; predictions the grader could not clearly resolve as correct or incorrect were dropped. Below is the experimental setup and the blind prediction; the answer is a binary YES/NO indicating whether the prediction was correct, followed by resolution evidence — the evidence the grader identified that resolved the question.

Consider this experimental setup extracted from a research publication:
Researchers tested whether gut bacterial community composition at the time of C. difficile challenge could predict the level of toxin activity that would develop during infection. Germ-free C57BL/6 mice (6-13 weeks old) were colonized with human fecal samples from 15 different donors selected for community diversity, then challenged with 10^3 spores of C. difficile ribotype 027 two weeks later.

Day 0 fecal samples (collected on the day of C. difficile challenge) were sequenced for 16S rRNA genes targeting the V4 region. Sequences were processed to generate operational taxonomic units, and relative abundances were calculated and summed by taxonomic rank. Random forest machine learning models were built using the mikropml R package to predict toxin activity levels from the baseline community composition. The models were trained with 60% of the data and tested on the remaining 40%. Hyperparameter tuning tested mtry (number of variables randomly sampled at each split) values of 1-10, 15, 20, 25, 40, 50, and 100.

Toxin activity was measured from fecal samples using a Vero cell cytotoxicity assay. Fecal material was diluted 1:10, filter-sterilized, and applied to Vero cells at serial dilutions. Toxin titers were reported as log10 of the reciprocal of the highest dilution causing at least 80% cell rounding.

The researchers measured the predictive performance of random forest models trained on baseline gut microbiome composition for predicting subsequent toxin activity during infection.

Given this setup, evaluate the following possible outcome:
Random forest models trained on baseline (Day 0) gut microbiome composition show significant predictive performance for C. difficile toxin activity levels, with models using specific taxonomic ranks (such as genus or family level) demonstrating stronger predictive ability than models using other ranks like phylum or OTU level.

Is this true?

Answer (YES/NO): NO